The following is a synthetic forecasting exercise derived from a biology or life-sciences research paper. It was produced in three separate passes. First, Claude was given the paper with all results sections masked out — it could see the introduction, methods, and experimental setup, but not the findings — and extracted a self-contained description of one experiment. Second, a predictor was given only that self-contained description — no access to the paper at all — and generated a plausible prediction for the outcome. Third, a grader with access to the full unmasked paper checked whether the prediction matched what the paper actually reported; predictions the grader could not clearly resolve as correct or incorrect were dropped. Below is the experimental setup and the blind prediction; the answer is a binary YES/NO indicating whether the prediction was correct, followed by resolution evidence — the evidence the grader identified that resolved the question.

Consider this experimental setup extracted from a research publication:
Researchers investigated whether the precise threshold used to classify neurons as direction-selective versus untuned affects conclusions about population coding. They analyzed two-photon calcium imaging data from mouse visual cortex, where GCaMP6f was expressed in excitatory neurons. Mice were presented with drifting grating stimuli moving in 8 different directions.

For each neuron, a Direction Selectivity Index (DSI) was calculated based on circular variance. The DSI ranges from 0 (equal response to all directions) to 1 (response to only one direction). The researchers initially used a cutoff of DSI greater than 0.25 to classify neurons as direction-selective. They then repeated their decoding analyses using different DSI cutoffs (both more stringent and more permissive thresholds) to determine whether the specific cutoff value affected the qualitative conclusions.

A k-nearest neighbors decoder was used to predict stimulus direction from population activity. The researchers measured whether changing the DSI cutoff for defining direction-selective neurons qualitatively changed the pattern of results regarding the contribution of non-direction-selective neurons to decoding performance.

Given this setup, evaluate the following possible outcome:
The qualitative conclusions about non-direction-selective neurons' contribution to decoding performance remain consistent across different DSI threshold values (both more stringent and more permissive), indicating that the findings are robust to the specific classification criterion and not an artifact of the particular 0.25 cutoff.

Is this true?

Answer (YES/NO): YES